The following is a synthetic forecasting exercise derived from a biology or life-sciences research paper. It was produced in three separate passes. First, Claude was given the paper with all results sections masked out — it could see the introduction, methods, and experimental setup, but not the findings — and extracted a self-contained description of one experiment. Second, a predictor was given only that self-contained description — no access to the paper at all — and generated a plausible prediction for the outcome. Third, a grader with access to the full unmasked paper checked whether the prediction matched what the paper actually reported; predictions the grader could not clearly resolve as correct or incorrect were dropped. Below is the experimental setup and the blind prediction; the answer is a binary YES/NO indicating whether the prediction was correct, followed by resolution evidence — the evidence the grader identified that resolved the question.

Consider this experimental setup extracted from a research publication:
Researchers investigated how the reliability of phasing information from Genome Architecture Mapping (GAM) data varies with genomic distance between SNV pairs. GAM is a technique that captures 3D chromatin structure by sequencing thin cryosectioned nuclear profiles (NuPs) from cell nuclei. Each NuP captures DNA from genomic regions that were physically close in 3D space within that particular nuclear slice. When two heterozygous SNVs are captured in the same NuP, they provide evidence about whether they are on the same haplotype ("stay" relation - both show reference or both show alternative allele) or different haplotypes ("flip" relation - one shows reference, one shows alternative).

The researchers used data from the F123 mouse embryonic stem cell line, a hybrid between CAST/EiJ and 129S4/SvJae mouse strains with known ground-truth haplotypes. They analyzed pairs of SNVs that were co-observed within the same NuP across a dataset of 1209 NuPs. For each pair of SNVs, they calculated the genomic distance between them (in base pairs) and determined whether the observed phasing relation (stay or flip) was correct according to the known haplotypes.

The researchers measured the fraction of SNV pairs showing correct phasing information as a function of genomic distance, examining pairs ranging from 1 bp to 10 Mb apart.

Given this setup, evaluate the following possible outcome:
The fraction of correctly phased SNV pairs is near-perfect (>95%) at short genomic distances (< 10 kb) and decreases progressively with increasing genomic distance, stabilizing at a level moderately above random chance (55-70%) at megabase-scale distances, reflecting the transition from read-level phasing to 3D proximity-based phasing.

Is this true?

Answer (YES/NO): NO